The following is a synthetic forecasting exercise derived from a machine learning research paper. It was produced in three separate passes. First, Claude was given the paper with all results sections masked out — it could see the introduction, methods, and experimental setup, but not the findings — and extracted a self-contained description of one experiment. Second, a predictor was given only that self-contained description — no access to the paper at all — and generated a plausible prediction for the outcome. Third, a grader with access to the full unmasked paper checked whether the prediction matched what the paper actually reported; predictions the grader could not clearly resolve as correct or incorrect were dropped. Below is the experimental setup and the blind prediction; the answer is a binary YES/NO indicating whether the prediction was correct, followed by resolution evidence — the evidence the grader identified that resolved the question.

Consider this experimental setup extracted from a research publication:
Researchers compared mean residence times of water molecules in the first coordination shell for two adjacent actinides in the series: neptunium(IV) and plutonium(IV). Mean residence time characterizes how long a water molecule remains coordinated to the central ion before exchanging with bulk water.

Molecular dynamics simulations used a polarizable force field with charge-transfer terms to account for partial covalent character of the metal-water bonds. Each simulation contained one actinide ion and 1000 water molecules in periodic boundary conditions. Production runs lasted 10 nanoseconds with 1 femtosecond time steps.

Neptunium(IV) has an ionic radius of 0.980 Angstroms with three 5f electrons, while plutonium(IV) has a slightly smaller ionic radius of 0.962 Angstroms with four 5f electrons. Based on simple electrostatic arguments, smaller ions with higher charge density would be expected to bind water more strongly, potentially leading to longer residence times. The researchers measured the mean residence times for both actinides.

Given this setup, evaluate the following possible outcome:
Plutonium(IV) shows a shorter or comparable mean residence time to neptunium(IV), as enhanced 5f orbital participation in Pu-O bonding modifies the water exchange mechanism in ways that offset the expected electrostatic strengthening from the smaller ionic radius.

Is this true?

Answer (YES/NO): YES